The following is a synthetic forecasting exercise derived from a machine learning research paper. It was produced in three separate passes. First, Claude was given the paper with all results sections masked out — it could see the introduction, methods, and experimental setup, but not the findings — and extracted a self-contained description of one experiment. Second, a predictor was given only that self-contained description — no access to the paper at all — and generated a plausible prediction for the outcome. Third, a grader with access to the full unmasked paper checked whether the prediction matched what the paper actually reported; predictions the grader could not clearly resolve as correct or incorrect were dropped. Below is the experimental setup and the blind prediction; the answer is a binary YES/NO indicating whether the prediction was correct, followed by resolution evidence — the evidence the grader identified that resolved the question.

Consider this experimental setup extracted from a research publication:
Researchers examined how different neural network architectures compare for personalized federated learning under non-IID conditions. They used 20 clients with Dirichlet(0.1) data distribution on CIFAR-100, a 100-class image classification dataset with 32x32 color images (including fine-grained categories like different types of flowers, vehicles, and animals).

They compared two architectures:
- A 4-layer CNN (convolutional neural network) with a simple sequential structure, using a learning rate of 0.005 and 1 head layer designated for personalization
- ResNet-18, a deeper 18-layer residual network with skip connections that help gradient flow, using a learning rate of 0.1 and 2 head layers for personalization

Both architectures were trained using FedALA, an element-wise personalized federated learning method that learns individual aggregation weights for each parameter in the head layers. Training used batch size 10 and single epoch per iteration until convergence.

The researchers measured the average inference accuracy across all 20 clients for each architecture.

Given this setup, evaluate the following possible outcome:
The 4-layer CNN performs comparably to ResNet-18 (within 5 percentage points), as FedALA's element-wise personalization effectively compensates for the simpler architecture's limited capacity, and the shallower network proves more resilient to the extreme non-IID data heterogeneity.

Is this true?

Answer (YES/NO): YES